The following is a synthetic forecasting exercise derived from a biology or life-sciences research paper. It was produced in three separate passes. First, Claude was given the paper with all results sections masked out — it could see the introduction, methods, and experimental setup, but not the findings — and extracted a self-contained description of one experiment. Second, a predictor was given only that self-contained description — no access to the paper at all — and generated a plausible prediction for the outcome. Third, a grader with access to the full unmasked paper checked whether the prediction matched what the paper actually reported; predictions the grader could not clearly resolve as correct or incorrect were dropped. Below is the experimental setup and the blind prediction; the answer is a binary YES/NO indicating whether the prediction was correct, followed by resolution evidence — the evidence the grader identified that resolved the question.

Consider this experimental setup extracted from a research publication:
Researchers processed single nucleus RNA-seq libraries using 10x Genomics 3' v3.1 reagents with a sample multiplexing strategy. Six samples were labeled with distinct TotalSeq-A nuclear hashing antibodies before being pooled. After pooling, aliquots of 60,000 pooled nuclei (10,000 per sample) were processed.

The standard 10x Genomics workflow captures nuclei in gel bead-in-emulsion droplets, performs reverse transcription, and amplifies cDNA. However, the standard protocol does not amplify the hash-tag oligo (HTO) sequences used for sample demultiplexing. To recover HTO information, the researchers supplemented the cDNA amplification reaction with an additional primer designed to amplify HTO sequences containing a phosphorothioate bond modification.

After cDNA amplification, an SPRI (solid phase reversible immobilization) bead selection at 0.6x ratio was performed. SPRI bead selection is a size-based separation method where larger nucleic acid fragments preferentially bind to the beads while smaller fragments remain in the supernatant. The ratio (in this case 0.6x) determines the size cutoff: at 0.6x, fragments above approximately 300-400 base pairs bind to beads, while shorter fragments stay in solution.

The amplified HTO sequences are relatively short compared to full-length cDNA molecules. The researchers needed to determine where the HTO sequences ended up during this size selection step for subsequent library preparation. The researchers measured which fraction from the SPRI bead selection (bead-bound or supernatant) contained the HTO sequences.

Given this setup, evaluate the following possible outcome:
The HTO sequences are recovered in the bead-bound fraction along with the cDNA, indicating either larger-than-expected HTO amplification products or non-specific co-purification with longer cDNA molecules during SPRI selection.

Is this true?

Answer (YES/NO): NO